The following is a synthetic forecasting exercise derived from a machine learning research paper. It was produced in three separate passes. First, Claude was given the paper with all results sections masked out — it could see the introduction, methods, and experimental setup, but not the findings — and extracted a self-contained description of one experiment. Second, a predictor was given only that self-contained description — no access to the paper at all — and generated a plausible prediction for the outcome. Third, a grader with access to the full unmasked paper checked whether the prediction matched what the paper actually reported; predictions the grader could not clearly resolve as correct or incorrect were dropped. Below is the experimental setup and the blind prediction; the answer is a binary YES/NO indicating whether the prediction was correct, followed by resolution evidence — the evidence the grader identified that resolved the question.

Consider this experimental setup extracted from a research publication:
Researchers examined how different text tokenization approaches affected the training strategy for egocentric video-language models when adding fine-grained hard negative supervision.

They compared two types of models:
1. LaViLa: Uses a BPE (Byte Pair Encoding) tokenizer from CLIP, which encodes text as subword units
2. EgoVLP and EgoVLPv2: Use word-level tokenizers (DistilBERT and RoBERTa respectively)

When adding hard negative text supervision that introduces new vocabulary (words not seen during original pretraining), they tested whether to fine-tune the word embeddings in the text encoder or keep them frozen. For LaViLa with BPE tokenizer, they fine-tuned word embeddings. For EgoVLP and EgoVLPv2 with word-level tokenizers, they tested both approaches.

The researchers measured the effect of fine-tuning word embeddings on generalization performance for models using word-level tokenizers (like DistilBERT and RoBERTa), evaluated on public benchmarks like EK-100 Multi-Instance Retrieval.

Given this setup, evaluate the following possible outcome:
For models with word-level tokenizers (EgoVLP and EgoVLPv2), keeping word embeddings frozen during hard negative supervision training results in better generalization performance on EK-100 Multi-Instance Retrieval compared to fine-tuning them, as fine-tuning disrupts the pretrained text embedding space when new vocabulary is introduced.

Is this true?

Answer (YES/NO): YES